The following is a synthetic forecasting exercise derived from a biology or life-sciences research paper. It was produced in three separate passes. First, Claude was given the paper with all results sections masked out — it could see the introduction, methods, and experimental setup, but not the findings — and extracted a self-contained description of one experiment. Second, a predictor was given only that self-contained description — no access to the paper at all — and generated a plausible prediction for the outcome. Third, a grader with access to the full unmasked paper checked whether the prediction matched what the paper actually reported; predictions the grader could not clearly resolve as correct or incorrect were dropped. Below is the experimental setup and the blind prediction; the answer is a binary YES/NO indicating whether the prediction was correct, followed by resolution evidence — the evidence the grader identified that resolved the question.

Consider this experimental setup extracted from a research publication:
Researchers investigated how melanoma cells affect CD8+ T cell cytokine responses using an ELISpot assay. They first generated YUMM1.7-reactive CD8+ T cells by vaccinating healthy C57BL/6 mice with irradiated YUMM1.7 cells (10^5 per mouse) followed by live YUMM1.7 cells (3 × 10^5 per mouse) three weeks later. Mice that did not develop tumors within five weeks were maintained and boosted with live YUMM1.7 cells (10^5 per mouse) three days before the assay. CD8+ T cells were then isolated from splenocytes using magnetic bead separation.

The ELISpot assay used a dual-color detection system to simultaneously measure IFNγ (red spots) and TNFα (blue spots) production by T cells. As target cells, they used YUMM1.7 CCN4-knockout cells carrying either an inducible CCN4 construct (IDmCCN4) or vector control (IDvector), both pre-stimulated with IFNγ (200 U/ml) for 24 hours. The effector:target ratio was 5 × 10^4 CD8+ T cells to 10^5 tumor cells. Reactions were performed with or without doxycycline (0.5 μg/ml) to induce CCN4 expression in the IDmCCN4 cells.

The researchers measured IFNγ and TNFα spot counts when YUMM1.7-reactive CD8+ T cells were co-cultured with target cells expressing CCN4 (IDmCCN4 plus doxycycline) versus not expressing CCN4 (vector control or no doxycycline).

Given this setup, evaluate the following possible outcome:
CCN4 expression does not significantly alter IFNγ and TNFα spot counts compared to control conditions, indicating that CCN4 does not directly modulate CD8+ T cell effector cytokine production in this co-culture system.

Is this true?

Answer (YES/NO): NO